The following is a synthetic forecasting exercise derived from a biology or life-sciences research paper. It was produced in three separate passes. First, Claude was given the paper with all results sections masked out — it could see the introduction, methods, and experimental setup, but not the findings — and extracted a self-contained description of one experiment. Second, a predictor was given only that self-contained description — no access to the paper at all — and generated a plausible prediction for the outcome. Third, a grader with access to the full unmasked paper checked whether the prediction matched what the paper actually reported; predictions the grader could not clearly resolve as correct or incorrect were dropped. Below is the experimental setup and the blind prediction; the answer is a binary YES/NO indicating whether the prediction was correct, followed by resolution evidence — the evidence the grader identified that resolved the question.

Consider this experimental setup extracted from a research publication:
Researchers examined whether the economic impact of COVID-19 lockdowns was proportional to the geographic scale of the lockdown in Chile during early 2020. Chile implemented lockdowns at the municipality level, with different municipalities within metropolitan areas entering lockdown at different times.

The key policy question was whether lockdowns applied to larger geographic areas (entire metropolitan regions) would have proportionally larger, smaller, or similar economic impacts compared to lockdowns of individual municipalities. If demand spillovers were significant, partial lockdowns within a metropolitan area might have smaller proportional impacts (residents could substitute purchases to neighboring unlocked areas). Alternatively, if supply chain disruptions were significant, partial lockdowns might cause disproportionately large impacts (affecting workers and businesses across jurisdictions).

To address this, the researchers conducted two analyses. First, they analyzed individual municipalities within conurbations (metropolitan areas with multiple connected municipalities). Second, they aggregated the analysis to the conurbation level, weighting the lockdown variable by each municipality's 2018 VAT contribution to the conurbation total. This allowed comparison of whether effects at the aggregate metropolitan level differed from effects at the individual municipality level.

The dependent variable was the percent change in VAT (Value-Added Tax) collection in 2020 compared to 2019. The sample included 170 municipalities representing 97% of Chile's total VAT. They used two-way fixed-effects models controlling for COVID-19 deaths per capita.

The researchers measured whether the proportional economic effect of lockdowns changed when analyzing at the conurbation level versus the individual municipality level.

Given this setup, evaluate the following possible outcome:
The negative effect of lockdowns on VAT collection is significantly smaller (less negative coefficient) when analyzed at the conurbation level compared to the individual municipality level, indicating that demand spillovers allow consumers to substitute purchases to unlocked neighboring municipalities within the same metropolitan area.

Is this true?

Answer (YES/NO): NO